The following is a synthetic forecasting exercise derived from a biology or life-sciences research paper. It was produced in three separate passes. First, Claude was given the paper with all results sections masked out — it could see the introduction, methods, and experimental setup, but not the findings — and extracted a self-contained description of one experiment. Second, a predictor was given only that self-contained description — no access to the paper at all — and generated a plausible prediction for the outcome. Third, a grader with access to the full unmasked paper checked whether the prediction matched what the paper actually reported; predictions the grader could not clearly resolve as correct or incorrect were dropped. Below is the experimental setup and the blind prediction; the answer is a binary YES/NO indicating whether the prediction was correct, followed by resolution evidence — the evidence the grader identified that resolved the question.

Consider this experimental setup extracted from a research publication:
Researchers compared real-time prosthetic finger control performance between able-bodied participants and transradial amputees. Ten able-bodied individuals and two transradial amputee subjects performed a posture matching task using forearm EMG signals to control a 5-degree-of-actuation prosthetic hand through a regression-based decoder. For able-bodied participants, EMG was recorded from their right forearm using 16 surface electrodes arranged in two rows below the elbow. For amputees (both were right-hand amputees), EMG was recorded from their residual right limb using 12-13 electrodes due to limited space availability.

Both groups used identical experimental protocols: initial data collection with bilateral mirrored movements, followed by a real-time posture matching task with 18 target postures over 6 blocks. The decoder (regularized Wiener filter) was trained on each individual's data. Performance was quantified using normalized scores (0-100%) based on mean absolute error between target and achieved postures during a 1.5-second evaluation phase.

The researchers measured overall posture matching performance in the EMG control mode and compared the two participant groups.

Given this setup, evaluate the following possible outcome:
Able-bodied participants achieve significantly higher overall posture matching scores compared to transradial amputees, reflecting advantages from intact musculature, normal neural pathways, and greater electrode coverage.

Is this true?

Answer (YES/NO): NO